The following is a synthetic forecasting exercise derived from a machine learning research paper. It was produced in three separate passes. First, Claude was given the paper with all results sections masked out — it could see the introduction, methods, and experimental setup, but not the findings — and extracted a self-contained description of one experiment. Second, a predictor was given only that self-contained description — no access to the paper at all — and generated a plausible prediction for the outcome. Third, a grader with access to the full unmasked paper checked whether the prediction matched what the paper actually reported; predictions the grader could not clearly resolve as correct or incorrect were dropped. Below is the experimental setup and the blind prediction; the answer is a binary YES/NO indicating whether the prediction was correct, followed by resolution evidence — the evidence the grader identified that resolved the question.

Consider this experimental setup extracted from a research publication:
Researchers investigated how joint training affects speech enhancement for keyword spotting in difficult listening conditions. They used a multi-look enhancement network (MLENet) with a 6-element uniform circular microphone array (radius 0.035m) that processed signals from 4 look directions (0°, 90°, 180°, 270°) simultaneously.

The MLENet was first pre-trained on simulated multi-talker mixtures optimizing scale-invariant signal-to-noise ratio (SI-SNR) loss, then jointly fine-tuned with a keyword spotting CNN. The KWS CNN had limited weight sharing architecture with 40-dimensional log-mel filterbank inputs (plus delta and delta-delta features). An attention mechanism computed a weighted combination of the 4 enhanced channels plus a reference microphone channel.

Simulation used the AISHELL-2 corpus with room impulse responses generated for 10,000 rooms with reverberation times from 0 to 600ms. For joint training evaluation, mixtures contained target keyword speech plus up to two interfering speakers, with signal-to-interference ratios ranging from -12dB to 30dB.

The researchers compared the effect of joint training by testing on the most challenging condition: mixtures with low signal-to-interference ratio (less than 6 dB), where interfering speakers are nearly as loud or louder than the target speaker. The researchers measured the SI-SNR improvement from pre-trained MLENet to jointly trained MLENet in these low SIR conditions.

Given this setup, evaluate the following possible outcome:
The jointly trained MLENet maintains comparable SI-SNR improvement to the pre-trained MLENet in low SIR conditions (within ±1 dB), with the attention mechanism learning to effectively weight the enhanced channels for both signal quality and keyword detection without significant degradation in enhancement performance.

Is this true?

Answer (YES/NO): NO